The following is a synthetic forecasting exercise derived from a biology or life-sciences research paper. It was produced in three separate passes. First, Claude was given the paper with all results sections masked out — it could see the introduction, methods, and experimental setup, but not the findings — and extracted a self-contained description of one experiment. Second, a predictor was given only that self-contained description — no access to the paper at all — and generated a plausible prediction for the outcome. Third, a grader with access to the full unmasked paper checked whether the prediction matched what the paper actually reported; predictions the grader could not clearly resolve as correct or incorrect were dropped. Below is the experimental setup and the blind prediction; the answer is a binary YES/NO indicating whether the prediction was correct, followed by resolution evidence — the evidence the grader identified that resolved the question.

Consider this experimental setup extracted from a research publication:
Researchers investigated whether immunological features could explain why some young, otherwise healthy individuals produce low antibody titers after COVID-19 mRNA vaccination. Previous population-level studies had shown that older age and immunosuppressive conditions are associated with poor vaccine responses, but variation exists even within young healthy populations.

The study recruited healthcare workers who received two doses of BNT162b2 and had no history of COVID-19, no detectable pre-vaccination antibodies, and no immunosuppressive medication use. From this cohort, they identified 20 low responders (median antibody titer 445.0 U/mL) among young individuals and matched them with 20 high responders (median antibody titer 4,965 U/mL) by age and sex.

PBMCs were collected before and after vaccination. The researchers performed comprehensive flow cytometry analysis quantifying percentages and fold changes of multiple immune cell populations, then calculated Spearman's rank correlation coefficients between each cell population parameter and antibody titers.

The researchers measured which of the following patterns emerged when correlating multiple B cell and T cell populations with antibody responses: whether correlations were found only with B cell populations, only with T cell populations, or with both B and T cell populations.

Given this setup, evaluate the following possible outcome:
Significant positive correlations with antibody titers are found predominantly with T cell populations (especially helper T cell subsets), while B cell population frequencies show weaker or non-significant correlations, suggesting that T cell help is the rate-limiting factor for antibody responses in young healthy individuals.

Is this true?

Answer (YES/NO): NO